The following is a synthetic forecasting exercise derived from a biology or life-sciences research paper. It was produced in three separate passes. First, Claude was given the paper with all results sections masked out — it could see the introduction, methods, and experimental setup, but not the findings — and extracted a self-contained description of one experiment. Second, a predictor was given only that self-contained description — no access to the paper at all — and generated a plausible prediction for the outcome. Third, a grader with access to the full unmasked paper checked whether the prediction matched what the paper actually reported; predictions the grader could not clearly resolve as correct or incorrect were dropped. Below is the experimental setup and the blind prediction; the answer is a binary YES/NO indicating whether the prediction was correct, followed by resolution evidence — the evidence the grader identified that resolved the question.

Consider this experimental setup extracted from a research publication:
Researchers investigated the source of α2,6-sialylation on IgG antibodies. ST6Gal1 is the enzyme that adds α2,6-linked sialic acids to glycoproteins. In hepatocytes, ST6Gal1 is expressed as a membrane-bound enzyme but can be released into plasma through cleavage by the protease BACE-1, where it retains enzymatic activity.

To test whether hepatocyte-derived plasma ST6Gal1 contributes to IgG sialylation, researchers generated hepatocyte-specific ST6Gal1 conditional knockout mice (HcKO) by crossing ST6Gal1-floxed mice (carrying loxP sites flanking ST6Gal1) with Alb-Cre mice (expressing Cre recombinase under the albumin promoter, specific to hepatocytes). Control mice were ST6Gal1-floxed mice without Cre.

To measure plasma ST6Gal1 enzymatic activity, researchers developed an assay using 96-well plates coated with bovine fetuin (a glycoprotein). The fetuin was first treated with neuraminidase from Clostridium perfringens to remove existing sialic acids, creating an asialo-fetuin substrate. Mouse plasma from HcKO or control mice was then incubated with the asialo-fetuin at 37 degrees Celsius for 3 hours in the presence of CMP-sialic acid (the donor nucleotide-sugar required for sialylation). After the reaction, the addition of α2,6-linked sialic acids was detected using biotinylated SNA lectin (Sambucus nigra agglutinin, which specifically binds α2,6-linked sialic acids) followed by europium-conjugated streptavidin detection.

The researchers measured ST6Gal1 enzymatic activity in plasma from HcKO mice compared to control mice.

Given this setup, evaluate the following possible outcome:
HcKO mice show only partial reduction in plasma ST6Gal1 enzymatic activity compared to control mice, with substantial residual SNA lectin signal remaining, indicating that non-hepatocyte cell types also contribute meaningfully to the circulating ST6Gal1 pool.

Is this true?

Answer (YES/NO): NO